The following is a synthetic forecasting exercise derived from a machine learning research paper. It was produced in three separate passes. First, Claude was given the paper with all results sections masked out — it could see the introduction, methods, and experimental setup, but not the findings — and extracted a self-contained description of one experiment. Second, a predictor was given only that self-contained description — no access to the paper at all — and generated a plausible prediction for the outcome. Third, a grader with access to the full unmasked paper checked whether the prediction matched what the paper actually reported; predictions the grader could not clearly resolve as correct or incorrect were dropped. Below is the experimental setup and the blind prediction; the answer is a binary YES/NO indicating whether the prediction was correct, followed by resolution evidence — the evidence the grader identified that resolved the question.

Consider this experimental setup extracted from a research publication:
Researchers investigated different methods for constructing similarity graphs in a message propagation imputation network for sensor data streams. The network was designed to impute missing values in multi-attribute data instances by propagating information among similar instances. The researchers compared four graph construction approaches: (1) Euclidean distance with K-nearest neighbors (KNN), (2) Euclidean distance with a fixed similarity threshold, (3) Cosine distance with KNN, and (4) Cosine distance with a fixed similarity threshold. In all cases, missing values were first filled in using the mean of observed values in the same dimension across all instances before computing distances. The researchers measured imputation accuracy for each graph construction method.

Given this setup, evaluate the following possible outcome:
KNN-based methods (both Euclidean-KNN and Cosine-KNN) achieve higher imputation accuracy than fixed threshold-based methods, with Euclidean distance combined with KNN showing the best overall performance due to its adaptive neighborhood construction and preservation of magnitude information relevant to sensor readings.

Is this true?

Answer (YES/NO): NO